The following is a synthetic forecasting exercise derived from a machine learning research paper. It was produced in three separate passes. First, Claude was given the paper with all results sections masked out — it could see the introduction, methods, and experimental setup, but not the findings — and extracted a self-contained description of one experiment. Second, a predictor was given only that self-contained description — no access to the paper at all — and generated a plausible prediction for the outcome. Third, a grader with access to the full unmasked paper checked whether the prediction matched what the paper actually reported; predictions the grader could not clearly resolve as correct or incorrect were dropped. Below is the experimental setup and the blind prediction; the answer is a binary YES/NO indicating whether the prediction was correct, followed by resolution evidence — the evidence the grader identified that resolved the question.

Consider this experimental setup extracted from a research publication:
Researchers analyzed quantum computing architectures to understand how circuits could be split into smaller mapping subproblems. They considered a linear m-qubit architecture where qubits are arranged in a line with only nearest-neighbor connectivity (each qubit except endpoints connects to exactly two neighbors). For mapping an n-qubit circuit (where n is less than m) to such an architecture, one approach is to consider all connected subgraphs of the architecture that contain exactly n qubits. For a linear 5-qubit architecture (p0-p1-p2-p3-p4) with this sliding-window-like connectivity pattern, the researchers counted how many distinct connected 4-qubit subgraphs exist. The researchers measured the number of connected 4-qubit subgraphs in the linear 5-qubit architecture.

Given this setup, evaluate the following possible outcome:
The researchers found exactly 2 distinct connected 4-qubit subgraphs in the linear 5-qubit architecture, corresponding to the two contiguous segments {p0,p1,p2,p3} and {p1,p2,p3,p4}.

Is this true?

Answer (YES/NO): YES